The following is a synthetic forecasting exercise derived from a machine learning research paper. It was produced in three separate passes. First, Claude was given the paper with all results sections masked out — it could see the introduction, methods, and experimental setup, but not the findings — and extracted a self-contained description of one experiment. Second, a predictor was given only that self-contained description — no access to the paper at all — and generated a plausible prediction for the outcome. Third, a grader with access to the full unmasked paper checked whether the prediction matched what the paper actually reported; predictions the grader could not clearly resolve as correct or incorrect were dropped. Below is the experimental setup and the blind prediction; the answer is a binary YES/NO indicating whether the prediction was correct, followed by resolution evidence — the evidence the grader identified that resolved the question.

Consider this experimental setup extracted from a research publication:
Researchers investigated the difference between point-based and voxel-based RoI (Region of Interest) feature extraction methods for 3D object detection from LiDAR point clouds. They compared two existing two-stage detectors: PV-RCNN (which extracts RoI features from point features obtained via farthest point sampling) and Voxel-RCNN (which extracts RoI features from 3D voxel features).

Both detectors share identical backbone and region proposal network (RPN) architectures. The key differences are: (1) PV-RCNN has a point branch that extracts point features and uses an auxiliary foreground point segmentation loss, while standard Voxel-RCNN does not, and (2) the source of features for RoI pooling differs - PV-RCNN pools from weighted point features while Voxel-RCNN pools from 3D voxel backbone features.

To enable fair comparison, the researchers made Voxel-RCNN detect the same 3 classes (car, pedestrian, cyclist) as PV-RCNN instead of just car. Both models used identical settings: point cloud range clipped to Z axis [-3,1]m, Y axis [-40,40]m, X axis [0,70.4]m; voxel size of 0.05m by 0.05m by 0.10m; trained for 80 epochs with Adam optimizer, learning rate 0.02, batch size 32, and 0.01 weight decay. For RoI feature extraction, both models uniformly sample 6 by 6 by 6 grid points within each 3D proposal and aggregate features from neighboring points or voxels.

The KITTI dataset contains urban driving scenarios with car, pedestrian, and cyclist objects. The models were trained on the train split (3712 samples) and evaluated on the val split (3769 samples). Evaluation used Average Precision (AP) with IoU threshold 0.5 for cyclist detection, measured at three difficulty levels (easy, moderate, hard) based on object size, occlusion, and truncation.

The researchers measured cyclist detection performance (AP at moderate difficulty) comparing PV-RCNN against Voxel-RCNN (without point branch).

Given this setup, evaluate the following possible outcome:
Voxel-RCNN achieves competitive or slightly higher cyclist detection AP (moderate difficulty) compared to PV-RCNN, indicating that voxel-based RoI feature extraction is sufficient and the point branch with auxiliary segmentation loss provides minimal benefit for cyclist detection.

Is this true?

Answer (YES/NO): YES